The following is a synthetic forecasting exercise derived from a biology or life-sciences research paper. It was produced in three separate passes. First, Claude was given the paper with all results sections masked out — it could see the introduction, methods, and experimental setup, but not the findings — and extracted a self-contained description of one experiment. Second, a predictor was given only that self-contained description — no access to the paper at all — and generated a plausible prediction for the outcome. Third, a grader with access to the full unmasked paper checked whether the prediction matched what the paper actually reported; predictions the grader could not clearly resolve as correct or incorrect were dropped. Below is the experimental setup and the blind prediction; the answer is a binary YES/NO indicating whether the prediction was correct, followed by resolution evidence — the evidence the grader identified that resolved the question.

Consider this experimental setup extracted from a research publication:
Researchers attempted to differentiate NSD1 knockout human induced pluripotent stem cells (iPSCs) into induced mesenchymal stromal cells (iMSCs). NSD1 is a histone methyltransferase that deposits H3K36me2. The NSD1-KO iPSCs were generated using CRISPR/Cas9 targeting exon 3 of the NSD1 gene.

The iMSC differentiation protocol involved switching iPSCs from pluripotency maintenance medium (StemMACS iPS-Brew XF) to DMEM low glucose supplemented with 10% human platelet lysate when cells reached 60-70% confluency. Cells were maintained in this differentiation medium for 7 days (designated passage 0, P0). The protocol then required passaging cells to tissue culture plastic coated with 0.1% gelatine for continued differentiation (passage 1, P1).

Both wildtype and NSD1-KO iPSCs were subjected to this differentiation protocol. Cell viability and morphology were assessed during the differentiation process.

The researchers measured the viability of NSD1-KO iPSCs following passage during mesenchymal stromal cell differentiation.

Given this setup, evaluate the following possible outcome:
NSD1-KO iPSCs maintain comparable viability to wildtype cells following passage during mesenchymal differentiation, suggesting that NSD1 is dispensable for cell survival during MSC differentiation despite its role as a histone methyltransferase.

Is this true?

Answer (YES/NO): NO